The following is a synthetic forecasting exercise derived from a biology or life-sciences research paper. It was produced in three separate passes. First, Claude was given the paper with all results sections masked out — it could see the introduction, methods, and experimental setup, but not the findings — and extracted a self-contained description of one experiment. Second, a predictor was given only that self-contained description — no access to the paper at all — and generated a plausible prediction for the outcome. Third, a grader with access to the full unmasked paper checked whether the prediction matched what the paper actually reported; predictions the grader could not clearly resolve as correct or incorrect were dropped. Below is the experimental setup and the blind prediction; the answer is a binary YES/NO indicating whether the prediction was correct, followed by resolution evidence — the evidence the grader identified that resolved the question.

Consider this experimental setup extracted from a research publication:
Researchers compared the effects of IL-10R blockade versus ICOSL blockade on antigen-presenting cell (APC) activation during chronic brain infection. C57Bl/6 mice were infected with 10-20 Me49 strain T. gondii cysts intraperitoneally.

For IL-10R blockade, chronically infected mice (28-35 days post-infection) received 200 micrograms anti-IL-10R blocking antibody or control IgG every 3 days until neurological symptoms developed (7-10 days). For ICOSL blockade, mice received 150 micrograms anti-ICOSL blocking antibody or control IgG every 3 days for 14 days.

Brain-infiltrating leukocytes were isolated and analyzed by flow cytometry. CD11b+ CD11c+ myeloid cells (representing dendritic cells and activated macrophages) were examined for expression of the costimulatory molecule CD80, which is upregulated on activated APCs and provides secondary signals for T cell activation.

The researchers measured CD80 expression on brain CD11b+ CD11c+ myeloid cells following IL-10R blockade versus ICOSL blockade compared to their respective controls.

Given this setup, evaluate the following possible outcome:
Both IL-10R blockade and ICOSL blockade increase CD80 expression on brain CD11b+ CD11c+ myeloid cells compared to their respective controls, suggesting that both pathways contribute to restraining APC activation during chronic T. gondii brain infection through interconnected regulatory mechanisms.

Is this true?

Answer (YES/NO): NO